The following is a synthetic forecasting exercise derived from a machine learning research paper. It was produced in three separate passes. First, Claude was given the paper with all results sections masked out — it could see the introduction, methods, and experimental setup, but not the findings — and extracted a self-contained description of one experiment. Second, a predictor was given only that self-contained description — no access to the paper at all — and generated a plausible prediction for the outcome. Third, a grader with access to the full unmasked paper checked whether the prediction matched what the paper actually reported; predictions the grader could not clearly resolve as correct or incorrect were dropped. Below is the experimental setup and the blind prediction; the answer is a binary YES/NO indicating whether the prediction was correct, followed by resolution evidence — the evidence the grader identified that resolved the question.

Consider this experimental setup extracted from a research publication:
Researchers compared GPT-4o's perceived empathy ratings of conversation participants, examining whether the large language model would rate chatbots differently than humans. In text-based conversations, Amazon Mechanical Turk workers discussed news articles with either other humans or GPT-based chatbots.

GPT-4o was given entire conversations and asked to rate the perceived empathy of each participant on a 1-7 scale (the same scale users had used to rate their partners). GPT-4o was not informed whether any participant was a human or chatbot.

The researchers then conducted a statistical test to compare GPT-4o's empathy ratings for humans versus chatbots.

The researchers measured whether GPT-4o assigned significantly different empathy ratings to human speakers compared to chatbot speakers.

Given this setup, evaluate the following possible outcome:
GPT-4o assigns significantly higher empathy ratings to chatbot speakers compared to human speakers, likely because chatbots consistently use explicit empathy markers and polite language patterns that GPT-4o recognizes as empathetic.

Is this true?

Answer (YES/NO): NO